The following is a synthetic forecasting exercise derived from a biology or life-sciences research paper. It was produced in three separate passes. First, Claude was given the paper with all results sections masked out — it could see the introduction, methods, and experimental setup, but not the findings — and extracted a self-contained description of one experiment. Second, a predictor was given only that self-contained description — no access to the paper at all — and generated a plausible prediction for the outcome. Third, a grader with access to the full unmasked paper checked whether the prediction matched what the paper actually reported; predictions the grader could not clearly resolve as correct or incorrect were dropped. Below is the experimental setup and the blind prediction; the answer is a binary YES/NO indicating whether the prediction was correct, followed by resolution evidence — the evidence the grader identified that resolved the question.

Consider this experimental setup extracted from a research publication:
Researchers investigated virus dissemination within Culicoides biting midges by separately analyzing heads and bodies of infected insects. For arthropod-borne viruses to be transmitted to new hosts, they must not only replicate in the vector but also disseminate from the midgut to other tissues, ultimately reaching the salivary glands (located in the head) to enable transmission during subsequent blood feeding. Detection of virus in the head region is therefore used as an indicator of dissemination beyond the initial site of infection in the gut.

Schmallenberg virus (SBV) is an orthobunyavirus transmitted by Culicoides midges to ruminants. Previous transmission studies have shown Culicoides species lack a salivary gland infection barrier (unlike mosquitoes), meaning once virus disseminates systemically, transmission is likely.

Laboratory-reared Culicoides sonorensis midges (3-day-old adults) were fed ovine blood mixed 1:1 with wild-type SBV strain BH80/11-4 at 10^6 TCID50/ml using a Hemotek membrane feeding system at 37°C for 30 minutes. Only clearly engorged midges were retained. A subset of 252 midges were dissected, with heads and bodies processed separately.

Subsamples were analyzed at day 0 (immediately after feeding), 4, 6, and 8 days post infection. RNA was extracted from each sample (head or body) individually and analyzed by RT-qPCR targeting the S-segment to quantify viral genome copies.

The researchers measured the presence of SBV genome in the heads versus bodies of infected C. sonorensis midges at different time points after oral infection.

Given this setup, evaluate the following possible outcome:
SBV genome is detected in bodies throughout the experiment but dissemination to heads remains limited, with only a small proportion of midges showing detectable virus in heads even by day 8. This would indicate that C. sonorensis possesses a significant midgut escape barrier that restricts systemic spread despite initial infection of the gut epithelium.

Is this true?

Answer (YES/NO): NO